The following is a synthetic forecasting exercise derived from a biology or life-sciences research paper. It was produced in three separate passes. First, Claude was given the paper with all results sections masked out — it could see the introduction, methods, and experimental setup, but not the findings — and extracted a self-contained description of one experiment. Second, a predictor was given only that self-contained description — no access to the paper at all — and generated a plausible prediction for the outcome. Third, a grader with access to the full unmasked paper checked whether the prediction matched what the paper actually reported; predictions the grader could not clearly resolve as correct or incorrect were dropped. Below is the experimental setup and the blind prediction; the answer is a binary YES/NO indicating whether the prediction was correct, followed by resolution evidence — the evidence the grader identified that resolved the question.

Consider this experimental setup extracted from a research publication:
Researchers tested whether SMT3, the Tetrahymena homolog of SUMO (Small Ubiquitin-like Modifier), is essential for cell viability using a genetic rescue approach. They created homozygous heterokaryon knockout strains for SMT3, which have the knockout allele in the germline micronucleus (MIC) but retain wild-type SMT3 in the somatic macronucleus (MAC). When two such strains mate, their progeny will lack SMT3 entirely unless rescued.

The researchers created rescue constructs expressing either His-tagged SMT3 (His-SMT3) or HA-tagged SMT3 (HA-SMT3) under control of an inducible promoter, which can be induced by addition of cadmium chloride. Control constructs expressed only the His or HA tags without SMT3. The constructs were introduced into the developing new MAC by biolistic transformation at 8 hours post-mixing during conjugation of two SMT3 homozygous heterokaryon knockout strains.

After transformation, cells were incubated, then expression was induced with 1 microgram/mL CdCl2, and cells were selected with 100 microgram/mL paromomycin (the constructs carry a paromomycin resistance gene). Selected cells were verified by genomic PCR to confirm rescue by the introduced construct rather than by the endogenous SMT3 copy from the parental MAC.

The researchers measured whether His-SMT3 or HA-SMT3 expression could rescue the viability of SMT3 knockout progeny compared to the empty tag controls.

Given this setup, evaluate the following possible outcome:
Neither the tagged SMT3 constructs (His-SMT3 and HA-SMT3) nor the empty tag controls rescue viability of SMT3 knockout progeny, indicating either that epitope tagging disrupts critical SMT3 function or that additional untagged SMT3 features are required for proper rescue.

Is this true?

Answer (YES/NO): NO